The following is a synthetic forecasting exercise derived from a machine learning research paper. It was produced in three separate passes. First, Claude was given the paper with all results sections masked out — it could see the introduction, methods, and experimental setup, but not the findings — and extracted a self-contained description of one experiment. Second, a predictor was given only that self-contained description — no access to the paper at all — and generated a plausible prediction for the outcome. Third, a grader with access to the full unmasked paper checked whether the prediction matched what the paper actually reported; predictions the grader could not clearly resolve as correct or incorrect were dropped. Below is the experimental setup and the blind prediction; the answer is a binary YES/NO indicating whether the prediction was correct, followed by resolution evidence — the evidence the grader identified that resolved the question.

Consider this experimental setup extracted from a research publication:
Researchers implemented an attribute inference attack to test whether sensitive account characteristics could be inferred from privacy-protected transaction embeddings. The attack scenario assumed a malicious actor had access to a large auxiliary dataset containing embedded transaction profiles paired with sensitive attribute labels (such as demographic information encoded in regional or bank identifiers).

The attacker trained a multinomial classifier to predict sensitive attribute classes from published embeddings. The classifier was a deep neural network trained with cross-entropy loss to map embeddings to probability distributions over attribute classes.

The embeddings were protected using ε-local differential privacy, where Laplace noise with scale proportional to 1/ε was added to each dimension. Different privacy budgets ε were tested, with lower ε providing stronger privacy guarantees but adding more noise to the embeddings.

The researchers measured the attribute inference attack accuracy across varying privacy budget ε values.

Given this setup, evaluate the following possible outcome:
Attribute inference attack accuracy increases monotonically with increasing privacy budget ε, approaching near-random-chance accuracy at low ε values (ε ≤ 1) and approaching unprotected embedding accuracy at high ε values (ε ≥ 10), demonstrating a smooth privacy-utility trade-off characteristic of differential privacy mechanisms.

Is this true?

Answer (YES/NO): YES